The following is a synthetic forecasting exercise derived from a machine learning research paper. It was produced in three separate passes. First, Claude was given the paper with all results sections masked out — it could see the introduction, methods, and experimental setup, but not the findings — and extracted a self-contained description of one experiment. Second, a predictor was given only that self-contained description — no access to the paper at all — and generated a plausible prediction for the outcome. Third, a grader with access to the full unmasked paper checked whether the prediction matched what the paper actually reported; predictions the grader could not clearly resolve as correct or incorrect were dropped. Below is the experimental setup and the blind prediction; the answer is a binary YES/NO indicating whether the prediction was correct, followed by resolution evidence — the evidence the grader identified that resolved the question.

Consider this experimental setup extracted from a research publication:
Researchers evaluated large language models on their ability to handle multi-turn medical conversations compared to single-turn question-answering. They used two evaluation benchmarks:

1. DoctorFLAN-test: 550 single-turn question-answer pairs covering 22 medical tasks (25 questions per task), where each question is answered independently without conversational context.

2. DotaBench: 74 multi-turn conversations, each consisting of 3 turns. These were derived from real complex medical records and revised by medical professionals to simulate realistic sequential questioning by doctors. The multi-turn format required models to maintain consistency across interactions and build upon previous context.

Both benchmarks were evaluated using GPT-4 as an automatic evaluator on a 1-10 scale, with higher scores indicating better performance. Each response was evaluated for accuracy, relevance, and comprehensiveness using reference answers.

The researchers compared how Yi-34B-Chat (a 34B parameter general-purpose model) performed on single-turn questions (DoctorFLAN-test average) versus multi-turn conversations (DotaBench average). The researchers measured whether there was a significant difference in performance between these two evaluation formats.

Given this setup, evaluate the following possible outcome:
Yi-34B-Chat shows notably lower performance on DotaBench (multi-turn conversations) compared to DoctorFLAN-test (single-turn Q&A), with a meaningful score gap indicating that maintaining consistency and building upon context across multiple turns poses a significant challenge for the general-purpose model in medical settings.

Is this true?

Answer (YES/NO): NO